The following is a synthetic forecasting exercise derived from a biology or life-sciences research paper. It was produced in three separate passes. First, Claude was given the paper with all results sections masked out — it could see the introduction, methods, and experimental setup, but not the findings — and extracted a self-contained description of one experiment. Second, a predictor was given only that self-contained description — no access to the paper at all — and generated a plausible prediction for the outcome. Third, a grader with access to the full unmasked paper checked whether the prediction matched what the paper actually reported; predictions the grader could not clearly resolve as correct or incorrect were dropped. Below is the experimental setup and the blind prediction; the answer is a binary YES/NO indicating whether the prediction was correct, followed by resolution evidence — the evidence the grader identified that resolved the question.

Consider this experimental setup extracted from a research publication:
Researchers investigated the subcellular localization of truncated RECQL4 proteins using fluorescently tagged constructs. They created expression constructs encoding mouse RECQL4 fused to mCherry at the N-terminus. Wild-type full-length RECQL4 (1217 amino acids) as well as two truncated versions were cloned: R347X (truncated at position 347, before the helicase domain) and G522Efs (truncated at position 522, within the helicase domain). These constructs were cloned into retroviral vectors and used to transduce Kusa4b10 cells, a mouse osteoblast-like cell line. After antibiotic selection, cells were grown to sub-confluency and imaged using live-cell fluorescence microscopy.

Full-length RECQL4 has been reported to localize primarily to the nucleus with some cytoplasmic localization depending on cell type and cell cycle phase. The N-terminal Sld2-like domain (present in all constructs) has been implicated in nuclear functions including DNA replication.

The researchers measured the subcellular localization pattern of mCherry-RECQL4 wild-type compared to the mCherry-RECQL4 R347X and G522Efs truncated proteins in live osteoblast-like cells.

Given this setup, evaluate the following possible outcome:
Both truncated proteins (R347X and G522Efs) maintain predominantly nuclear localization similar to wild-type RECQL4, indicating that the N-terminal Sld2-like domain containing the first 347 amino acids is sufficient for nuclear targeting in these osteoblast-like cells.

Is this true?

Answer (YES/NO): NO